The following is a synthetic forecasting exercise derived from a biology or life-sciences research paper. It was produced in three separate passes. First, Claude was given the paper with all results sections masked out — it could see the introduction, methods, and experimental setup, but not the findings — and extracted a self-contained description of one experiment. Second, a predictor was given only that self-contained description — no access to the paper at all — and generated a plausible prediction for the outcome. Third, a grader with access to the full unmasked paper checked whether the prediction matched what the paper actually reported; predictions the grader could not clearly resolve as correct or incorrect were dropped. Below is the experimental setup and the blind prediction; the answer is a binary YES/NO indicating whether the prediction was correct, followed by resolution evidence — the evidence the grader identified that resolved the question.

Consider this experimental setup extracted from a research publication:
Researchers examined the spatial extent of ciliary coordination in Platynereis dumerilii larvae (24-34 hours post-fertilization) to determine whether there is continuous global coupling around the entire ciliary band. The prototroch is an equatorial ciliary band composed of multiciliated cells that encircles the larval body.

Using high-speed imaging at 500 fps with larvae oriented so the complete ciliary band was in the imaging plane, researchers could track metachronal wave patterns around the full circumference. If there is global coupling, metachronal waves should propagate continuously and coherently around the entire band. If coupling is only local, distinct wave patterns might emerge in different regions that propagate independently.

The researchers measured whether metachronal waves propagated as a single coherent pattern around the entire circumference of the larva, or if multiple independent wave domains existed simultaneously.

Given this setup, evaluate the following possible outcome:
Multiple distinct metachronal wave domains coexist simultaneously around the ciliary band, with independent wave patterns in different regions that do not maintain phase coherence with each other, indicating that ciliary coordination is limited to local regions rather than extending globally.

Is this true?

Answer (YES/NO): YES